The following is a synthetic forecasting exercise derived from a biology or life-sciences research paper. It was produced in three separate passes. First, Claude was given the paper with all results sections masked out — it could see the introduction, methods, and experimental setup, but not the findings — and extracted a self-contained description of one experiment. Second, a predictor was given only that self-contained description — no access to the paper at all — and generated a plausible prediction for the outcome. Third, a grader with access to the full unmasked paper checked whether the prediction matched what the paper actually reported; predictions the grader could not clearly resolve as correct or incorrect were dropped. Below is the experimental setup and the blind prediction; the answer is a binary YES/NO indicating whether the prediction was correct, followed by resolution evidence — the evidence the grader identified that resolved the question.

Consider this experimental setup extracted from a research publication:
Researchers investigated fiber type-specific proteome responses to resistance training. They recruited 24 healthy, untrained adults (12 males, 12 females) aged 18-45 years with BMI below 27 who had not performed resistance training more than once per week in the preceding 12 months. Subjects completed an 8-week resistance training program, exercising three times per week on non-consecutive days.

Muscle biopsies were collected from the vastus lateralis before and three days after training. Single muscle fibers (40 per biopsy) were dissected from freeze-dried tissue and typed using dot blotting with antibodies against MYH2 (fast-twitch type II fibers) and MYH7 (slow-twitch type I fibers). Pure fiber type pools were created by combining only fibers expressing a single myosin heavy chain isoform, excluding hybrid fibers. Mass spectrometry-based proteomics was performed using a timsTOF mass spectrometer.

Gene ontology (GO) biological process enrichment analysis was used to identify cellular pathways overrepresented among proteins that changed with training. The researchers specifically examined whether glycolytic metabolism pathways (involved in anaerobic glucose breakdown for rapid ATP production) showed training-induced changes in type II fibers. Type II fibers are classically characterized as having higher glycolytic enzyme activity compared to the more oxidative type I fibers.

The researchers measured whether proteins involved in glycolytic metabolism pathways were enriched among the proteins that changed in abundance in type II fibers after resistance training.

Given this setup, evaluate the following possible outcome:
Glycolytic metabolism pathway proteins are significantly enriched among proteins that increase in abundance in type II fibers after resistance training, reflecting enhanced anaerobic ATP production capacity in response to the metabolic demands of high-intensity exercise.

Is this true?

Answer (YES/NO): NO